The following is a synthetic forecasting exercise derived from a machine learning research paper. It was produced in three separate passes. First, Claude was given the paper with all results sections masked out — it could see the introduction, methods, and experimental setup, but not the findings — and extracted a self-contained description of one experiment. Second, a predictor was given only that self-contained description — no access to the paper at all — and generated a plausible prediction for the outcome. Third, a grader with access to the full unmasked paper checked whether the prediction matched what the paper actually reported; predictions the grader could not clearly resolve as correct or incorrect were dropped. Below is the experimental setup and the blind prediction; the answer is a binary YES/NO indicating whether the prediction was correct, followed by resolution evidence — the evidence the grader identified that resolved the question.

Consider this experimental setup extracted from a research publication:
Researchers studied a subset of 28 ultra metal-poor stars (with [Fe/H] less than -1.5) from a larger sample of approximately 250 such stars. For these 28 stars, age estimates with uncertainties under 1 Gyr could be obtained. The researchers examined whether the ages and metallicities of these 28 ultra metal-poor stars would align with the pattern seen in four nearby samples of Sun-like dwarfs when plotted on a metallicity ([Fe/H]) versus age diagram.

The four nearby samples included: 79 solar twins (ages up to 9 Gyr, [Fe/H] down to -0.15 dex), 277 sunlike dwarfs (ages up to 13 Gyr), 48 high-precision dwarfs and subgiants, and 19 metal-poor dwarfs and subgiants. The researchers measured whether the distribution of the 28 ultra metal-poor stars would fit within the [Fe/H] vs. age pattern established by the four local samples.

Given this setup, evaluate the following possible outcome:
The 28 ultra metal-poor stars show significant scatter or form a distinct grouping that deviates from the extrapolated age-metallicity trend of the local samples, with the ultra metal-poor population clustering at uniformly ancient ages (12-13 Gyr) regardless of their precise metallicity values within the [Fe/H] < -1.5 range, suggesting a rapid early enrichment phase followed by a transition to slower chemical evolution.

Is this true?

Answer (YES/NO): NO